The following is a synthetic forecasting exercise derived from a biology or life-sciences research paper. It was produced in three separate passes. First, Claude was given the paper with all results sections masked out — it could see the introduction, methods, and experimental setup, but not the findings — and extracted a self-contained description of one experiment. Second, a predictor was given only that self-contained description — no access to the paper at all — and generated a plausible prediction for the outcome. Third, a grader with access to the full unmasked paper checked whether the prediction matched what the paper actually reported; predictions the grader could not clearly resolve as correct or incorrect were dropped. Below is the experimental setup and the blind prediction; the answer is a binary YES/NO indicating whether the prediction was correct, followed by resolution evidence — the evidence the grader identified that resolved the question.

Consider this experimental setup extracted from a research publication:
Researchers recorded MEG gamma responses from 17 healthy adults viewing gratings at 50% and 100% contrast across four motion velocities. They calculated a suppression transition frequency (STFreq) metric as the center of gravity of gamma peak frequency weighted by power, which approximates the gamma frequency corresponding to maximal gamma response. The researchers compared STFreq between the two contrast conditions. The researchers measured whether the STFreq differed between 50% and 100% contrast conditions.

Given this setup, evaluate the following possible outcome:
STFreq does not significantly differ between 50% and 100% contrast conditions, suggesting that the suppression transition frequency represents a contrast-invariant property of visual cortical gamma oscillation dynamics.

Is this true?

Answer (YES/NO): NO